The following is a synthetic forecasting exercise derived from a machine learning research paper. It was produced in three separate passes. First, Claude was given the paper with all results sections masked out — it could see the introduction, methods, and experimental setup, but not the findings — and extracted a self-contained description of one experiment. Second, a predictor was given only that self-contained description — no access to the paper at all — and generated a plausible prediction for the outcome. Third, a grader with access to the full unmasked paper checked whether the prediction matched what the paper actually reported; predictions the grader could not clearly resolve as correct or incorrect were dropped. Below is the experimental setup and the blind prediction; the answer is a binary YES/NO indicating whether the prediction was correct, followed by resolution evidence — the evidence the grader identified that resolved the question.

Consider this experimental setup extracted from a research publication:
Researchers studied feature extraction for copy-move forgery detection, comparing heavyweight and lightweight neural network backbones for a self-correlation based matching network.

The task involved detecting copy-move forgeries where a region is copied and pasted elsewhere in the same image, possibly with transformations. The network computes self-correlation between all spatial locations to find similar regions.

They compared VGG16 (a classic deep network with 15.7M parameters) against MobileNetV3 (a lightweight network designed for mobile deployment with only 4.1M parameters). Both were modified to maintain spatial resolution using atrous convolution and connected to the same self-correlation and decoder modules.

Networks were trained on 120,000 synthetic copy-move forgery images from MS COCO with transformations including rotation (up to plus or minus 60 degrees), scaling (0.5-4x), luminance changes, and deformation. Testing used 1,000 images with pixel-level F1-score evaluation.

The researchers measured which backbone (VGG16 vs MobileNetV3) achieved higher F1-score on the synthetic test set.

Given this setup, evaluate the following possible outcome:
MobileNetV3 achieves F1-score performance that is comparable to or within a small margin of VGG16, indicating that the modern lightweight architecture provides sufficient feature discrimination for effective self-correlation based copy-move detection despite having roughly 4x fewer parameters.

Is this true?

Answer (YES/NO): NO